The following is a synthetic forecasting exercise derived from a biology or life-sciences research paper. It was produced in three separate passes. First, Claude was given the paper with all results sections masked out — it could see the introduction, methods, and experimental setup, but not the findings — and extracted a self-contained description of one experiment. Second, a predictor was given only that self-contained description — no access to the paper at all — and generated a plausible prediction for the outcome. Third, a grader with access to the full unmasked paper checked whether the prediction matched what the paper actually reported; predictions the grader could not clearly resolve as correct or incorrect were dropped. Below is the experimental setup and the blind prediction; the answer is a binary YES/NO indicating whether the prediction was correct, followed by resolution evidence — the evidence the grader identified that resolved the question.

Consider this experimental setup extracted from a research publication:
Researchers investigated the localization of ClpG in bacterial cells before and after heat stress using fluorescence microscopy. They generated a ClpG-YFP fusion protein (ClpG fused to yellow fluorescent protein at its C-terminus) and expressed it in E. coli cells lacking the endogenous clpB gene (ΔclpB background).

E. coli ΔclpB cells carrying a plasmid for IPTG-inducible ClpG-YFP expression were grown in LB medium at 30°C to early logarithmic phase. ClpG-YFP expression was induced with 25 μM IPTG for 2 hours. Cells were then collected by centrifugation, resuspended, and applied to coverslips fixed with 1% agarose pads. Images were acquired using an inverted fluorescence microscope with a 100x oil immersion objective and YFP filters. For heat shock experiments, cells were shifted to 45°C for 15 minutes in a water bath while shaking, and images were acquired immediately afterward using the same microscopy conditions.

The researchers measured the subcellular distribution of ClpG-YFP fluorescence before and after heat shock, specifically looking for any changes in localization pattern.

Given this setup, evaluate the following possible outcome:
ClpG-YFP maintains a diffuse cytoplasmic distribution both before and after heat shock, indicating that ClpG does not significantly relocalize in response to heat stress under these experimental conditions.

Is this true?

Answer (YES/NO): NO